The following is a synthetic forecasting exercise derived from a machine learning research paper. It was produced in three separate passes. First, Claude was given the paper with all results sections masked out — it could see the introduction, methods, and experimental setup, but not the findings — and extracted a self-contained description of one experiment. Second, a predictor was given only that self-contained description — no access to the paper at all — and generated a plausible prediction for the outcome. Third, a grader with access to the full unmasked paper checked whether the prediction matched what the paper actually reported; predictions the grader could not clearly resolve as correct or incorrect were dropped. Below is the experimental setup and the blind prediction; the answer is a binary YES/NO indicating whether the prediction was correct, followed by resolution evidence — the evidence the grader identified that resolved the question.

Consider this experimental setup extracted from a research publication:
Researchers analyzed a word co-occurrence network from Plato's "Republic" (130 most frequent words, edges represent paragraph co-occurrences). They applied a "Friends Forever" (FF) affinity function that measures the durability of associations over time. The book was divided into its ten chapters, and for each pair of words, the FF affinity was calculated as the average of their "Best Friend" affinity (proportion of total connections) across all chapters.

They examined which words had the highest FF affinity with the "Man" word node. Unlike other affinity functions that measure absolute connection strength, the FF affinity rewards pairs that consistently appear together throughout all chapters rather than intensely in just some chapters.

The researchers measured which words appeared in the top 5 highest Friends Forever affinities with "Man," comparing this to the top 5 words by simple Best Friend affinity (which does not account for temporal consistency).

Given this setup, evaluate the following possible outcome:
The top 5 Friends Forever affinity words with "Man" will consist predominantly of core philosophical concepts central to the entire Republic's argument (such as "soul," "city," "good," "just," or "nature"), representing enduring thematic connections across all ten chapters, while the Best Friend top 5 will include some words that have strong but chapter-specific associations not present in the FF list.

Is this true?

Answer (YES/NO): NO